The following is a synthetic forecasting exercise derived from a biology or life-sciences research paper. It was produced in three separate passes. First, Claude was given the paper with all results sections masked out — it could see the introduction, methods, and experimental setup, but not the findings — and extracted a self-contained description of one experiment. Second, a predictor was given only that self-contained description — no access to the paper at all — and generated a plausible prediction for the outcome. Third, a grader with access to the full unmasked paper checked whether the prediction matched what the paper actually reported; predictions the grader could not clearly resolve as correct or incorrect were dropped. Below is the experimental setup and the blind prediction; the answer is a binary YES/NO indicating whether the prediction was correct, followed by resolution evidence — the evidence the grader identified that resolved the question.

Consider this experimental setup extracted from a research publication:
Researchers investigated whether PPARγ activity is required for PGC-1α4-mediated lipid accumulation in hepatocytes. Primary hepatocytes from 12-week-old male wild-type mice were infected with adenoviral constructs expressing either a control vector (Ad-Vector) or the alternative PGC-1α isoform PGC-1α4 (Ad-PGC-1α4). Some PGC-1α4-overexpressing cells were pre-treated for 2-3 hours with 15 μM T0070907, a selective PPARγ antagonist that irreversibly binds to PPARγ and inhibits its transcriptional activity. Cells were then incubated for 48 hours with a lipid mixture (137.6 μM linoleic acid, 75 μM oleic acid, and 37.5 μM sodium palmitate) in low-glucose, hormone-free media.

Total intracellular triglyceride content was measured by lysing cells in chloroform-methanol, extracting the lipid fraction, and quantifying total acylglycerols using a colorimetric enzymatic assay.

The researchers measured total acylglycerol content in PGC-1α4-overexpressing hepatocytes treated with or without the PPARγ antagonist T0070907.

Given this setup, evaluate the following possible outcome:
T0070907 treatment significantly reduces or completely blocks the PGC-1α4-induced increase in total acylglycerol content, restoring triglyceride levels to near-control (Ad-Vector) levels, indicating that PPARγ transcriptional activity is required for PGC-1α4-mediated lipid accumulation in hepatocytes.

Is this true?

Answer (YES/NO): NO